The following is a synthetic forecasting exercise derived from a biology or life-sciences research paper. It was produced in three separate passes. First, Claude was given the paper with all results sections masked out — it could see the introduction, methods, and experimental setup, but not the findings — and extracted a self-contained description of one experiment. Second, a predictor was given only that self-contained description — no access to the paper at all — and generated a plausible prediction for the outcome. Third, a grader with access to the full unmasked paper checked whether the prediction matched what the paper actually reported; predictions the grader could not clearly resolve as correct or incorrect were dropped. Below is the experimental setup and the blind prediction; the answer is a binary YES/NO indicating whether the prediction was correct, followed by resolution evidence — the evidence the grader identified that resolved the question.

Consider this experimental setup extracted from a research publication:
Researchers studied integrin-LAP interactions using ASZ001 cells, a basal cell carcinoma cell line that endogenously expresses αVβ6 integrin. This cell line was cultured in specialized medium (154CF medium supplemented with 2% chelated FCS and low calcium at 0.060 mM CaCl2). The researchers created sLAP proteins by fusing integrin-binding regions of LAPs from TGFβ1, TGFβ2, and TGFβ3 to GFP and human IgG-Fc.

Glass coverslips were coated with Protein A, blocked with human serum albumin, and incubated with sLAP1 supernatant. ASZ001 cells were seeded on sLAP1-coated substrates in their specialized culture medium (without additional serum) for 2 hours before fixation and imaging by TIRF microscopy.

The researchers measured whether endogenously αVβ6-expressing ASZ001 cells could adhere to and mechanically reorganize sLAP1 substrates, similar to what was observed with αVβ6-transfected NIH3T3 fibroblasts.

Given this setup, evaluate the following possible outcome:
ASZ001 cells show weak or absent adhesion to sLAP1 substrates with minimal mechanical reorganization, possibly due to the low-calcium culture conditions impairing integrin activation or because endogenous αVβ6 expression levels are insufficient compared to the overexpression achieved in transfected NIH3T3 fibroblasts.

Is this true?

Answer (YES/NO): NO